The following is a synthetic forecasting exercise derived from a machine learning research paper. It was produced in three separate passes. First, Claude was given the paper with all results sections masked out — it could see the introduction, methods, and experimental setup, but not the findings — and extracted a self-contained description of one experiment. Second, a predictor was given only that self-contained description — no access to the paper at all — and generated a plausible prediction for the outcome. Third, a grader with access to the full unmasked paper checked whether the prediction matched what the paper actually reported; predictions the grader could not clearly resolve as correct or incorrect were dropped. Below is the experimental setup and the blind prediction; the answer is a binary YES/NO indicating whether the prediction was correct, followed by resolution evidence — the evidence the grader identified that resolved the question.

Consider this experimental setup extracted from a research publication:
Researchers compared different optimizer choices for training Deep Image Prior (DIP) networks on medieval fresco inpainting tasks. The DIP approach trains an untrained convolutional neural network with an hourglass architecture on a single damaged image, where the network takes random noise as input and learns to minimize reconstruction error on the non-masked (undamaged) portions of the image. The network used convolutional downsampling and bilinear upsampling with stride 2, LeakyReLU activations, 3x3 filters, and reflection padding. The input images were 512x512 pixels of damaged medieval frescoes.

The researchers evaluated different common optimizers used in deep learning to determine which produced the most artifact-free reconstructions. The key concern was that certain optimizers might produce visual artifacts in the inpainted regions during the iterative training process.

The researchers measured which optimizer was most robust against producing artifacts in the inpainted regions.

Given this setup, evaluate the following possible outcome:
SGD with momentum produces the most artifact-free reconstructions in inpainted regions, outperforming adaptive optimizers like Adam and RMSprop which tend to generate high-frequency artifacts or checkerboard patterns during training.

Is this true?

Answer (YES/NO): NO